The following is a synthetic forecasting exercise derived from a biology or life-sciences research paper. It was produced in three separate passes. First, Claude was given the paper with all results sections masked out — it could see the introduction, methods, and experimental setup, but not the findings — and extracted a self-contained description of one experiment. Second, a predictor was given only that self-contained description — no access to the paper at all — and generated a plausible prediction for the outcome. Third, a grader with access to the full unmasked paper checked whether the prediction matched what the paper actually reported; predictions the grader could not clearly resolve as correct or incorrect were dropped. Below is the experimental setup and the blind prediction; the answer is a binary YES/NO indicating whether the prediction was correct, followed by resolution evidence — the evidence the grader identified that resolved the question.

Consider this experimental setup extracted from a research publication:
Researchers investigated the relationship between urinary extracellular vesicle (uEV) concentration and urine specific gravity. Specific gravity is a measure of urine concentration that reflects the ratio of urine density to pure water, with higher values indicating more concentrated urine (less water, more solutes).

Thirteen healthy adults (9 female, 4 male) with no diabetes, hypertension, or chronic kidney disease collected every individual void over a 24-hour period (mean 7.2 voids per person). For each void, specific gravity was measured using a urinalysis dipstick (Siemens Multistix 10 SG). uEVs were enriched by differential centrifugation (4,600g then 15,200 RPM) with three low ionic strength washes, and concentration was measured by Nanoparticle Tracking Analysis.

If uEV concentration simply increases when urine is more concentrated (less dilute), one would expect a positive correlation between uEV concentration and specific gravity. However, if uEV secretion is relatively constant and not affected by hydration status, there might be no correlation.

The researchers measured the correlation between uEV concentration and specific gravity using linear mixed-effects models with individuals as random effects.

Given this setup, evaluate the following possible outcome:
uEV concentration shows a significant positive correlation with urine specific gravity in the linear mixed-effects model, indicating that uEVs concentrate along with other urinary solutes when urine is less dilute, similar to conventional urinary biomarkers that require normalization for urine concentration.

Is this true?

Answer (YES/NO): YES